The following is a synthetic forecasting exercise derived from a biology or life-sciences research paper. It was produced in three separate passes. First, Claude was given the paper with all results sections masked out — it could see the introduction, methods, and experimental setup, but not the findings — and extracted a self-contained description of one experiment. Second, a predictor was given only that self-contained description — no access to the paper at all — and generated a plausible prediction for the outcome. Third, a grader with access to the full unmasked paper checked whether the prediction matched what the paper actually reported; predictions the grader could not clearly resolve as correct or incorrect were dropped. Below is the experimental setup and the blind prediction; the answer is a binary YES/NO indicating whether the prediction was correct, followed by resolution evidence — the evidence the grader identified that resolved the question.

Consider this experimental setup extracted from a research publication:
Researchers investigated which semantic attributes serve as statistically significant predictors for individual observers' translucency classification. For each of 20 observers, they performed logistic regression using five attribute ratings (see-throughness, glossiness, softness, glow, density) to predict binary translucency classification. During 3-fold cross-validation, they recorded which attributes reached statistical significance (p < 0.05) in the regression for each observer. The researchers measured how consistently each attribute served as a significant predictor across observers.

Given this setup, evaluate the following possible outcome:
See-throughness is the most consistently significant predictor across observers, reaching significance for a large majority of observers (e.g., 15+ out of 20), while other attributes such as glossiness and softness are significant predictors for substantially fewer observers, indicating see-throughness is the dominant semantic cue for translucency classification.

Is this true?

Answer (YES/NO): YES